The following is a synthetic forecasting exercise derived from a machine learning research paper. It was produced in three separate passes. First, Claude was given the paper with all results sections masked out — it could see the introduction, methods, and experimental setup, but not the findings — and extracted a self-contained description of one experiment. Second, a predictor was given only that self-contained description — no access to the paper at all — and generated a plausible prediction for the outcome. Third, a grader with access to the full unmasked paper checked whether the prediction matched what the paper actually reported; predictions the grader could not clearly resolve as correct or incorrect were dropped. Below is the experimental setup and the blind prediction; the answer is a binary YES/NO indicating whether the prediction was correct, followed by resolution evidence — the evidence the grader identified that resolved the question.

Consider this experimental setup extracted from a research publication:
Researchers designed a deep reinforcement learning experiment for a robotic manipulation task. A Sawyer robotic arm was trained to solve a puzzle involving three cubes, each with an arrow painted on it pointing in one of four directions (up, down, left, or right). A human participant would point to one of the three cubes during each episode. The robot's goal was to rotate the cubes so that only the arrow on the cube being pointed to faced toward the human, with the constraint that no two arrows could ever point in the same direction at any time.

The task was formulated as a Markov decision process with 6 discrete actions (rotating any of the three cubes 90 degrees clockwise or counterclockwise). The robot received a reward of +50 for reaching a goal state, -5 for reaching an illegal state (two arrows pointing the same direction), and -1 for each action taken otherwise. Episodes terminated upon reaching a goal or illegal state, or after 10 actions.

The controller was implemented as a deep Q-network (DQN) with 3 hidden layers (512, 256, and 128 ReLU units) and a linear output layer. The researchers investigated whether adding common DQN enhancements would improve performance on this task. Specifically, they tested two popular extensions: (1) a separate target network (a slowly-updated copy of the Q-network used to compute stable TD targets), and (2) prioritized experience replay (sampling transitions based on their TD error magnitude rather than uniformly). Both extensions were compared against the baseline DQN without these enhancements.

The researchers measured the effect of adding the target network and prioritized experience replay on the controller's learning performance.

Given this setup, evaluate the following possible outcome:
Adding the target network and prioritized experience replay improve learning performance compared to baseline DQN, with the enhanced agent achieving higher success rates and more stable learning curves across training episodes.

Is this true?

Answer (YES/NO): NO